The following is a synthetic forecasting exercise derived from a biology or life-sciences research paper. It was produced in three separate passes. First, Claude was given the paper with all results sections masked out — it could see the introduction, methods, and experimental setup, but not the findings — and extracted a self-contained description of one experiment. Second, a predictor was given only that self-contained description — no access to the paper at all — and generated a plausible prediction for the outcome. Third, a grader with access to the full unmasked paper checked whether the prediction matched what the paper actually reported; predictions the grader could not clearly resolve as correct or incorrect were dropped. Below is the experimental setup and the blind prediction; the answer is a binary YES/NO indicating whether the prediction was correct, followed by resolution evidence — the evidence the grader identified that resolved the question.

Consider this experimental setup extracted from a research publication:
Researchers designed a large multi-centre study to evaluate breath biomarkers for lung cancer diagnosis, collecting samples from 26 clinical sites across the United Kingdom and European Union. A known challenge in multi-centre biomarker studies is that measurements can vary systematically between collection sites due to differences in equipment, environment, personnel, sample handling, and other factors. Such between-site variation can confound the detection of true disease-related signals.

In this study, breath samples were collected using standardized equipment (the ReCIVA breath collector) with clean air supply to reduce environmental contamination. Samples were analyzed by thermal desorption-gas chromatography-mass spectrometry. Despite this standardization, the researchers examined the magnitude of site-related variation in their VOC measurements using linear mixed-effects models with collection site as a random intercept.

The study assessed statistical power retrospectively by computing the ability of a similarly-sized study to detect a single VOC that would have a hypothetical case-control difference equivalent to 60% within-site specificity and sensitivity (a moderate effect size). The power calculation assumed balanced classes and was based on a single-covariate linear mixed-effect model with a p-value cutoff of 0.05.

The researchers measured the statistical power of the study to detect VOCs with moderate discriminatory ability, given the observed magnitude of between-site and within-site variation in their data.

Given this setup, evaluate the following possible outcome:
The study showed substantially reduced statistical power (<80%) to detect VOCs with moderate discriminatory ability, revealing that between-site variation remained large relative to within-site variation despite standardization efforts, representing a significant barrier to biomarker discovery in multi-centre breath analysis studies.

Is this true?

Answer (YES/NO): NO